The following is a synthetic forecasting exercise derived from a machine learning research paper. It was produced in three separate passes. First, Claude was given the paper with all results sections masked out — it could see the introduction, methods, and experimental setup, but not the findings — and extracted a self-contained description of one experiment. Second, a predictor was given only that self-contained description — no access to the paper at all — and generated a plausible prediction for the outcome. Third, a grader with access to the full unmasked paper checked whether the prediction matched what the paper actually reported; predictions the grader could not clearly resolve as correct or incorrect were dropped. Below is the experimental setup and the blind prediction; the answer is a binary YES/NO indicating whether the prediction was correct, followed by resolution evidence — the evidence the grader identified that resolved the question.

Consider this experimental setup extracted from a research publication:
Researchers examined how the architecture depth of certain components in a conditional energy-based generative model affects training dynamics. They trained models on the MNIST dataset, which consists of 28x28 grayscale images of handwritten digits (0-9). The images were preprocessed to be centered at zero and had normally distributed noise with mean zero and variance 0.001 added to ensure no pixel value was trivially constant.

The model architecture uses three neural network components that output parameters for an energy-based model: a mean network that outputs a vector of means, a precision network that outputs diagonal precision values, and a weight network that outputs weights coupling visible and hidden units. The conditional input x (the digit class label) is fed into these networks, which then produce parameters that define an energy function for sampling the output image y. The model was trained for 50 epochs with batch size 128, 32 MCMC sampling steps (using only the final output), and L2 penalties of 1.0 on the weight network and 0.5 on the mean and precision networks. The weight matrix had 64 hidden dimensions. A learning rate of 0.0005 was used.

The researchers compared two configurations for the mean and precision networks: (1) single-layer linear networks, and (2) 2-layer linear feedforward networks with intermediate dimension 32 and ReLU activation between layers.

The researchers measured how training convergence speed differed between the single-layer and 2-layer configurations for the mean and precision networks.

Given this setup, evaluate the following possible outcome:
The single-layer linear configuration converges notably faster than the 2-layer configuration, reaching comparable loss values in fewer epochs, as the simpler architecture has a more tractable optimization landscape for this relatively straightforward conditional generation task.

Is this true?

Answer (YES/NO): NO